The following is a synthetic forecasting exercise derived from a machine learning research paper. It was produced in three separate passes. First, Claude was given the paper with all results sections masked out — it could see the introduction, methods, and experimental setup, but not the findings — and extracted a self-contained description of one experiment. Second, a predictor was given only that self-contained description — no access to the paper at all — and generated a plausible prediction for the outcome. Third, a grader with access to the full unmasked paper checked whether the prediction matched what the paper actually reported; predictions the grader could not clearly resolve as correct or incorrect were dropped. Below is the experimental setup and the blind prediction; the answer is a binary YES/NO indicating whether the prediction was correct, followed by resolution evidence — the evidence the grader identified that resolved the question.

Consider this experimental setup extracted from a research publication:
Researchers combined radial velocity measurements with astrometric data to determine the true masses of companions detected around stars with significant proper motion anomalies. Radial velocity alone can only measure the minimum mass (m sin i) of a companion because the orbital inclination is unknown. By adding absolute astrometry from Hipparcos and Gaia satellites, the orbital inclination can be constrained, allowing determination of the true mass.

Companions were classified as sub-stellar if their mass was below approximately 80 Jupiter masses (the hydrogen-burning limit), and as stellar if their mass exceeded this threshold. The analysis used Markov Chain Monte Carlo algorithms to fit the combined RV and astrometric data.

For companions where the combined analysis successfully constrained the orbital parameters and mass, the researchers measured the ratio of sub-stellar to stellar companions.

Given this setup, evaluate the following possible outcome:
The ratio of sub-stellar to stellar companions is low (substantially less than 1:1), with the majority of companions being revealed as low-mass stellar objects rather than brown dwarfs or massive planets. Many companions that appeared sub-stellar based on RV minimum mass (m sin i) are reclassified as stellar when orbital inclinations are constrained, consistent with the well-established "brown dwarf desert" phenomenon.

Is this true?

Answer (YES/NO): NO